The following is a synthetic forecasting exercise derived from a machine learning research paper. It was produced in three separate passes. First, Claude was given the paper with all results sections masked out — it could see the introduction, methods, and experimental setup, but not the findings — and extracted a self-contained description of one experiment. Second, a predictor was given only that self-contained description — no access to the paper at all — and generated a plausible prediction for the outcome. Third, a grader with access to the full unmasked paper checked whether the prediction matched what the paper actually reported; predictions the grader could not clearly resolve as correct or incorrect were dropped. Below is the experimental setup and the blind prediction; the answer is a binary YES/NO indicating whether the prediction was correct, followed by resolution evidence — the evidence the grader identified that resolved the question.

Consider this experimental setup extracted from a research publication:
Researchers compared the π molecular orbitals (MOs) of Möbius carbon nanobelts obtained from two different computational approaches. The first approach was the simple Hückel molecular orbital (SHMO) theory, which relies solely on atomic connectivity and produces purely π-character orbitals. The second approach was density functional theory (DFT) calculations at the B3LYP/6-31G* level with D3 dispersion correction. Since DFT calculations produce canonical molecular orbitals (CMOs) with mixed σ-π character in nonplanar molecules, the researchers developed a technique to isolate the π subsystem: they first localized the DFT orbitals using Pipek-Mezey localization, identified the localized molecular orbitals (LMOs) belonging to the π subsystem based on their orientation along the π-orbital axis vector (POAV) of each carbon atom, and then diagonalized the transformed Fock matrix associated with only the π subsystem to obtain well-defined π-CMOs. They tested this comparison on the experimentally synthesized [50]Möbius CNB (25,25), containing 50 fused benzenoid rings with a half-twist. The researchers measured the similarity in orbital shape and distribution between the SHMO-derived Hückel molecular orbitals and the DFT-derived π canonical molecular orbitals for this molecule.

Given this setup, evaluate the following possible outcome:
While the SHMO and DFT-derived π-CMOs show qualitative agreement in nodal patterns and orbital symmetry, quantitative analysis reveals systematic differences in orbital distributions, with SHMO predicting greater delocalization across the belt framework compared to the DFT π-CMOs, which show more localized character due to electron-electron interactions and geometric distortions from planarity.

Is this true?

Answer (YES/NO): NO